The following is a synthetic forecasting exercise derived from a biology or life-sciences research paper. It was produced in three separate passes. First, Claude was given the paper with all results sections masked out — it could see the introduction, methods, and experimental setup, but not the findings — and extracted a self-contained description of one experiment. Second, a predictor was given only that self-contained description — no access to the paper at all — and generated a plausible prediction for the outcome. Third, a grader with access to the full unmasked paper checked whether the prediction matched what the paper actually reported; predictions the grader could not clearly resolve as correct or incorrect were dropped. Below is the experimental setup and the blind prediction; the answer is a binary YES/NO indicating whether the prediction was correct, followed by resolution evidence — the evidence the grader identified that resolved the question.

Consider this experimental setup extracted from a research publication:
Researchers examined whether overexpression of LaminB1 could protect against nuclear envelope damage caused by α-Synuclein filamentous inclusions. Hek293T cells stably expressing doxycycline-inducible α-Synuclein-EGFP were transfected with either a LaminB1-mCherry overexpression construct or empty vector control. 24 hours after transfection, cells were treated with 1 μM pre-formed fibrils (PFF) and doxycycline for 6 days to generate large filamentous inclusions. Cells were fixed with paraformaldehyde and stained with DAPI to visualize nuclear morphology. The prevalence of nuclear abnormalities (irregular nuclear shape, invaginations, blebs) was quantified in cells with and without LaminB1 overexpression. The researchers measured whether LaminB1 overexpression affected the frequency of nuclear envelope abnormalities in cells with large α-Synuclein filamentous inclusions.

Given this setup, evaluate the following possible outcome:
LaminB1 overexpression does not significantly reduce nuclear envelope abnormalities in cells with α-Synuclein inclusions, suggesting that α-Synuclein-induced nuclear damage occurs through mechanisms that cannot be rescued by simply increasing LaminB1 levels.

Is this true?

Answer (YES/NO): NO